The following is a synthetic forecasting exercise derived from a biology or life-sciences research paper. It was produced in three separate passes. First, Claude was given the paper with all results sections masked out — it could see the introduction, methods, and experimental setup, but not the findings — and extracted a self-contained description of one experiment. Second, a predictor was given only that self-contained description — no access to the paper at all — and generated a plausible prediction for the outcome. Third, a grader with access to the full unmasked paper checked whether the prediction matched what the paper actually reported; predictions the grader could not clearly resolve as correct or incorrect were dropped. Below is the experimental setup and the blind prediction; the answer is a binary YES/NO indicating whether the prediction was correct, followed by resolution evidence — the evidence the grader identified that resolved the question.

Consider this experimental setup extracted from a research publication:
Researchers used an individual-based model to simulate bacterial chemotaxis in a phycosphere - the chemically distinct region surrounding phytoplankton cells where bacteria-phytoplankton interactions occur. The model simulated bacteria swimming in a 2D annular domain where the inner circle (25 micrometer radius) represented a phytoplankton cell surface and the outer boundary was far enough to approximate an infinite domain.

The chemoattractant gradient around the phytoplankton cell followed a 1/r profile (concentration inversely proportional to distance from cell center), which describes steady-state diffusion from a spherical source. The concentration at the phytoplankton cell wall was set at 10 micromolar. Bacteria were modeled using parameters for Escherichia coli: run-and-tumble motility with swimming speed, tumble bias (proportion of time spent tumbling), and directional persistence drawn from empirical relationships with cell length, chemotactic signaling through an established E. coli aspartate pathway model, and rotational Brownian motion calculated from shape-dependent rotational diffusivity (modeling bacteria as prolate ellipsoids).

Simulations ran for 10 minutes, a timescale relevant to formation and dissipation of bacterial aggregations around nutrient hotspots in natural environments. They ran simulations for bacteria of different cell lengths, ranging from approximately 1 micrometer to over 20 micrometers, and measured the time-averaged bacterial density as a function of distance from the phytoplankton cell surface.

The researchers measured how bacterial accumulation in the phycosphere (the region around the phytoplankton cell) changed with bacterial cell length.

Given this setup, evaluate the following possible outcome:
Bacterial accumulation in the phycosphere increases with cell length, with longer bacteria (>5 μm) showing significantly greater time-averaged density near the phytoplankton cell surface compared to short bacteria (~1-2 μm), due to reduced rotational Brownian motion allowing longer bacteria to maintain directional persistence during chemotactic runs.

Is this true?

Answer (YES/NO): NO